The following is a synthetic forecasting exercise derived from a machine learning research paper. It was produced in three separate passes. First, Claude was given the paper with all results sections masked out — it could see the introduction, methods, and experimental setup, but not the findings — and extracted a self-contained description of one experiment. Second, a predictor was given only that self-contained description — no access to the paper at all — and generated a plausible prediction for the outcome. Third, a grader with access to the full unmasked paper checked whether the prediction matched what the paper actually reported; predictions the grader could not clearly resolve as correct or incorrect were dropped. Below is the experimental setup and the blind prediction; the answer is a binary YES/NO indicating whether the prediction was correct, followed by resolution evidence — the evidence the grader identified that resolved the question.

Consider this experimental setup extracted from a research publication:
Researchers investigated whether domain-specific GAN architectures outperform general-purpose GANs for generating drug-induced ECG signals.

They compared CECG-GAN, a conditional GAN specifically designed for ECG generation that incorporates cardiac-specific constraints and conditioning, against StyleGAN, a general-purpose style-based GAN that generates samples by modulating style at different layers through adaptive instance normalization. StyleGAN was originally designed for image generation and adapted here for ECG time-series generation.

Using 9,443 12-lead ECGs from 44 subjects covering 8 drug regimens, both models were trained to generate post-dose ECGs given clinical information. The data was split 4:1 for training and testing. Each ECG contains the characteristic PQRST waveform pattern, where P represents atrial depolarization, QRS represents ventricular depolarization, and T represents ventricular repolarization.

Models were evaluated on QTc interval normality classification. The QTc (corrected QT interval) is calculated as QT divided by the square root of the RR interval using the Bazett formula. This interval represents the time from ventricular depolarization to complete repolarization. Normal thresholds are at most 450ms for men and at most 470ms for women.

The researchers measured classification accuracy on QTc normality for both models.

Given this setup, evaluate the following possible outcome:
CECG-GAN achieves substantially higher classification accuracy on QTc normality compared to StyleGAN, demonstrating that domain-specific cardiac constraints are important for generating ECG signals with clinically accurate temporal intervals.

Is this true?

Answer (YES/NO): NO